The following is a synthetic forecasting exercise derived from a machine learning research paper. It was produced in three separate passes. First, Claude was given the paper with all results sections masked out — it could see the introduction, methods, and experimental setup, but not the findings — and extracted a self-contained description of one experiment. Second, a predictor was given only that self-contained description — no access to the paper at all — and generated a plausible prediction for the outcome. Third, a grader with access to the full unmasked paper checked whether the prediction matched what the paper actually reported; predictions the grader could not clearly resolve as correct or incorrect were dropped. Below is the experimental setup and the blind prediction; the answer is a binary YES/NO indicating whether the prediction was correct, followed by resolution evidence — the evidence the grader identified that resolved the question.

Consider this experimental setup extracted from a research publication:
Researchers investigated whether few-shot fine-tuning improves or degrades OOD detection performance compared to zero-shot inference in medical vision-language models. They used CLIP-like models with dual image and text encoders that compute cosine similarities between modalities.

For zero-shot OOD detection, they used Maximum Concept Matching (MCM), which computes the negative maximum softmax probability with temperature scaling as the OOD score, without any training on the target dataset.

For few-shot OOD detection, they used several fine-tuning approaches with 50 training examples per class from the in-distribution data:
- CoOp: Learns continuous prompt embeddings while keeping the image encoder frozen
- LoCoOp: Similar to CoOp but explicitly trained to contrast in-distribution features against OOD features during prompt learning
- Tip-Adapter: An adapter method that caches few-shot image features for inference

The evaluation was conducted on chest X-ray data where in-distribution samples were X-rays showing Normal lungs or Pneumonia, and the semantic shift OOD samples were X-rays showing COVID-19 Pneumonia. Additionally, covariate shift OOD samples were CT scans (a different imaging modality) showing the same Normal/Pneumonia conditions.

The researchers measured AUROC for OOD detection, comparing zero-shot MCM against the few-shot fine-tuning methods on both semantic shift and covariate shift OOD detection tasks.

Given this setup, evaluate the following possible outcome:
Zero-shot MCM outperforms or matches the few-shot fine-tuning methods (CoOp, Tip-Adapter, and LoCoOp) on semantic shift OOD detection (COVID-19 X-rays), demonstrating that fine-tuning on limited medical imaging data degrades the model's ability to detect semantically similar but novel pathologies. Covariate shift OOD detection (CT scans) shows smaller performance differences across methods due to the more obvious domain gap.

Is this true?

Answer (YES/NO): NO